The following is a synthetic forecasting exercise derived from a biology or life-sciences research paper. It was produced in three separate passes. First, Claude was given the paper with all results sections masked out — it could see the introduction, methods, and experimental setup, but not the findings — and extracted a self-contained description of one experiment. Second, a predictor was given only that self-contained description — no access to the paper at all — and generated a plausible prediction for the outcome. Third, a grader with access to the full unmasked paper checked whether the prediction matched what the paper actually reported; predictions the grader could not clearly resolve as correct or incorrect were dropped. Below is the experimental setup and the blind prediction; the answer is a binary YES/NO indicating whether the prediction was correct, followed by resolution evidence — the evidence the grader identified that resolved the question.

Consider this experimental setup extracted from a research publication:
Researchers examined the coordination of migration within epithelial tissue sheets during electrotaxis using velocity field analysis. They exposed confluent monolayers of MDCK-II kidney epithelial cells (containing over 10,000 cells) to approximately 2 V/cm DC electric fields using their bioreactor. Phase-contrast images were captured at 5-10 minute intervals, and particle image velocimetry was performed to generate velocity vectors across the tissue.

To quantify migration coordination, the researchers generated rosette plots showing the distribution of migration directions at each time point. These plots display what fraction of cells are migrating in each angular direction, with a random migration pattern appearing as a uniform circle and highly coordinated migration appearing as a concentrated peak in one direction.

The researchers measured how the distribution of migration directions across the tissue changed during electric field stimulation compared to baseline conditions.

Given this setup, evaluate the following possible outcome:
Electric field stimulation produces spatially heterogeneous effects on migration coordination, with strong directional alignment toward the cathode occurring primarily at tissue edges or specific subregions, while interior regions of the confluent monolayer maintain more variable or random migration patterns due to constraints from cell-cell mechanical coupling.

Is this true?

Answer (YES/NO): NO